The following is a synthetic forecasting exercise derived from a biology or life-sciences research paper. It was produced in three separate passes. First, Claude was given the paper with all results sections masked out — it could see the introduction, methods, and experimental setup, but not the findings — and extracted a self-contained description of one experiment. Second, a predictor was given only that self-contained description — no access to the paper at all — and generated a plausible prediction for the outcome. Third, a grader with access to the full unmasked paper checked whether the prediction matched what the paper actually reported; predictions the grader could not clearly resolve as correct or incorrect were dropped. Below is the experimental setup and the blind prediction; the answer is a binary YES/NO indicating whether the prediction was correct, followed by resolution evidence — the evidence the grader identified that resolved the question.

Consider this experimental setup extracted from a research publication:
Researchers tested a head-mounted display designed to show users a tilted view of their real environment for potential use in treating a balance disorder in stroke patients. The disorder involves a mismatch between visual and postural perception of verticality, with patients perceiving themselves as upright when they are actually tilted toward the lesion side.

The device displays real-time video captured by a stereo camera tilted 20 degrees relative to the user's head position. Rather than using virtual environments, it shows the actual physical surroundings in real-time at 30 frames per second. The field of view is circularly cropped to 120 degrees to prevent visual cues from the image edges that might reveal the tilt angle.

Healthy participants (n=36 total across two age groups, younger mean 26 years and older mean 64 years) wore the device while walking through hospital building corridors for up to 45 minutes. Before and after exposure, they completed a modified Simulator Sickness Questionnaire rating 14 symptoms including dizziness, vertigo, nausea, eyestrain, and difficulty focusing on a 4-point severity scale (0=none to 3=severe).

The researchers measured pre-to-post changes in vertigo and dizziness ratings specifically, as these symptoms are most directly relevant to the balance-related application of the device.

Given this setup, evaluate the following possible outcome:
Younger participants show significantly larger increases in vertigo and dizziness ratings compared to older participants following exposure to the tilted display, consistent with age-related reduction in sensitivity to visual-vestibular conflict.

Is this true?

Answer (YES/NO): NO